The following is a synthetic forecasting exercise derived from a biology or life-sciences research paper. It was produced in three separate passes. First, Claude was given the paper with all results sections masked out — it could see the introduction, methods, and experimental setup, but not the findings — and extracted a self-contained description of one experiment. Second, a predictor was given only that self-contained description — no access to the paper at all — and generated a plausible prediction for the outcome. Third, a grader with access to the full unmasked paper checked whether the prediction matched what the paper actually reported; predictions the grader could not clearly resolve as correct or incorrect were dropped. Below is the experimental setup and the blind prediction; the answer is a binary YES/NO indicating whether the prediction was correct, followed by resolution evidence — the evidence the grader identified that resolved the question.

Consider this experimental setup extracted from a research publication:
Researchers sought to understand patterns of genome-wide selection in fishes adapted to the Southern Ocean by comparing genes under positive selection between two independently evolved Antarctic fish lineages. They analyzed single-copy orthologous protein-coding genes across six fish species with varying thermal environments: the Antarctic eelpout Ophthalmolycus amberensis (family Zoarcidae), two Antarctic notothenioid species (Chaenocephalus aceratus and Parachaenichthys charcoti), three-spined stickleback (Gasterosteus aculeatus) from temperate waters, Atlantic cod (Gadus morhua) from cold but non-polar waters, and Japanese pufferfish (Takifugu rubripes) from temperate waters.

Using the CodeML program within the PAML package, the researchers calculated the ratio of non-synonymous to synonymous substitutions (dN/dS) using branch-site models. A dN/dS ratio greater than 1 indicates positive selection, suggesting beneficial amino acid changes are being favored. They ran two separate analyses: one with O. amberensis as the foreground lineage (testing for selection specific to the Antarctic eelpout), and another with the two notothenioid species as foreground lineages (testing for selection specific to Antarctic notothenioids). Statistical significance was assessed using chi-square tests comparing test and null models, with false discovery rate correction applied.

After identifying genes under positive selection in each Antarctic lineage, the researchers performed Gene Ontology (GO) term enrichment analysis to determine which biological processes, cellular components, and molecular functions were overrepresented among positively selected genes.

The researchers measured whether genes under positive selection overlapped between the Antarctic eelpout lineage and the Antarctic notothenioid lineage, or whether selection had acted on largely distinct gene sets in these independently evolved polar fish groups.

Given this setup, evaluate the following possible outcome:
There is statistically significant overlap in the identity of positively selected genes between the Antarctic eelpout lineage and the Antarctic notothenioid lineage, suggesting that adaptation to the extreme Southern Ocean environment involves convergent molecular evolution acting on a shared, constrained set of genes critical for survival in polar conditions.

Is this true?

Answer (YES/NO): NO